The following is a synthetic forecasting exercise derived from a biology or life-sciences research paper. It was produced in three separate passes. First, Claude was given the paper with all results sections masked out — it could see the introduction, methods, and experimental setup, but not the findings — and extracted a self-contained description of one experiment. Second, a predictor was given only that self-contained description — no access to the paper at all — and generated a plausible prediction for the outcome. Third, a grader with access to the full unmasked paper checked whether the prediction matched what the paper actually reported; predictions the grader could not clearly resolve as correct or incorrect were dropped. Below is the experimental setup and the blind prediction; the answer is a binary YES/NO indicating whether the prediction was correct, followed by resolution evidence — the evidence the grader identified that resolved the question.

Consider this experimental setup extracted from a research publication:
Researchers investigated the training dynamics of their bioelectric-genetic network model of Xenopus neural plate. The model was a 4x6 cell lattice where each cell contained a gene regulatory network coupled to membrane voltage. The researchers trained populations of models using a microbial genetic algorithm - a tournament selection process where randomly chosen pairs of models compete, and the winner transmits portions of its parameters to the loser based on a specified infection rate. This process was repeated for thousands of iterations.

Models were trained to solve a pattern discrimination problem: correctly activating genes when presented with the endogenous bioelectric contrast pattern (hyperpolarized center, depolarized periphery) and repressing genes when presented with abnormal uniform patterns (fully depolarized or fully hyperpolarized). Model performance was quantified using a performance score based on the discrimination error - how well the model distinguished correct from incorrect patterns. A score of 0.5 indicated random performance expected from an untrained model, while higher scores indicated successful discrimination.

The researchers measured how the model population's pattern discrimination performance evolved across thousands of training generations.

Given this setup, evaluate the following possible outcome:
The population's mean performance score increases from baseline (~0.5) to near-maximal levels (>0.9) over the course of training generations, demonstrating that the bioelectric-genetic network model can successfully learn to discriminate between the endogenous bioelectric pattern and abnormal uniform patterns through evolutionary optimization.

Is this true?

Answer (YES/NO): NO